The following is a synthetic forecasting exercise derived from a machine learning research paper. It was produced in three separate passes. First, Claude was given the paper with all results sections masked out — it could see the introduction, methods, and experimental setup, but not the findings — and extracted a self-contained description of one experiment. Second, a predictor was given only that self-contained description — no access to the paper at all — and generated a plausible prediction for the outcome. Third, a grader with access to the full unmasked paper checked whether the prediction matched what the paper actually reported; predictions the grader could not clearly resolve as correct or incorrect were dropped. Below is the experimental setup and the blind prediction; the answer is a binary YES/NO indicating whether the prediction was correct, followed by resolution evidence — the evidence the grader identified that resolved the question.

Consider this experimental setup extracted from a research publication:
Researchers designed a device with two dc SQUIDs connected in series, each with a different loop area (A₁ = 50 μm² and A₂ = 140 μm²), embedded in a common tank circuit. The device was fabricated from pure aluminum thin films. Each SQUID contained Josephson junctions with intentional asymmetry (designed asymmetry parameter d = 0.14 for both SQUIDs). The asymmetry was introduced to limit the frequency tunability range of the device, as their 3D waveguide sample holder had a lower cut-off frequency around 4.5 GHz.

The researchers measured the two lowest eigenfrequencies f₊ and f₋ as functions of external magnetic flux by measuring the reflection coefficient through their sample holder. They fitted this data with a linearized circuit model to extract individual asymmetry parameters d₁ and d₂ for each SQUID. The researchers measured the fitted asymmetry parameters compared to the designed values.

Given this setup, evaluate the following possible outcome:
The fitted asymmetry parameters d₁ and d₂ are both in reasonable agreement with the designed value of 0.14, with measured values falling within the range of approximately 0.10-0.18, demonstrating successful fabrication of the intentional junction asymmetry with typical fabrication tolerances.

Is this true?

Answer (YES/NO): NO